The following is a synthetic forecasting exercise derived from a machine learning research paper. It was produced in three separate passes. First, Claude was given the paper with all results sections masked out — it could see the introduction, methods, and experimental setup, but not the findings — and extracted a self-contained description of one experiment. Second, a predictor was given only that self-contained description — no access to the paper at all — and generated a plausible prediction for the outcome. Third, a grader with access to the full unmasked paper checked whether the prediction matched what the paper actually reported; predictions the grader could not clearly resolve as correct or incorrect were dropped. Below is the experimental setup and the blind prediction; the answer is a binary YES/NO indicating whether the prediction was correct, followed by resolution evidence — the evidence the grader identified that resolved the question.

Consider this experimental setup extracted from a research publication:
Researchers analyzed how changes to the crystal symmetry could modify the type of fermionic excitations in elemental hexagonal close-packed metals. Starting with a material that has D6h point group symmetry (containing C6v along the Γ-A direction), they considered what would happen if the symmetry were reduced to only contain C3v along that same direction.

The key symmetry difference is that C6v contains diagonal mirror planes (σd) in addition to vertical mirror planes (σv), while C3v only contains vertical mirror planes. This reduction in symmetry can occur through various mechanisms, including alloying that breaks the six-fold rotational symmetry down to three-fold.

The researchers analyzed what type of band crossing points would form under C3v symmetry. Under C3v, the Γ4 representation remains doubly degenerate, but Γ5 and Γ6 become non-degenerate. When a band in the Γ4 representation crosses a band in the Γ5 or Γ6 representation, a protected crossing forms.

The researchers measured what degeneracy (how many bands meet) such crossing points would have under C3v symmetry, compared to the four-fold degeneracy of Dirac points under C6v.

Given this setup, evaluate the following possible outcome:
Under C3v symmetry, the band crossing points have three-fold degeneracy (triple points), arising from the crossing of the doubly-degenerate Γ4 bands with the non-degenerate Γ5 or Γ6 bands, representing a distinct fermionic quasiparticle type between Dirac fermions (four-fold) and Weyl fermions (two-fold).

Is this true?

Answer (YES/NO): YES